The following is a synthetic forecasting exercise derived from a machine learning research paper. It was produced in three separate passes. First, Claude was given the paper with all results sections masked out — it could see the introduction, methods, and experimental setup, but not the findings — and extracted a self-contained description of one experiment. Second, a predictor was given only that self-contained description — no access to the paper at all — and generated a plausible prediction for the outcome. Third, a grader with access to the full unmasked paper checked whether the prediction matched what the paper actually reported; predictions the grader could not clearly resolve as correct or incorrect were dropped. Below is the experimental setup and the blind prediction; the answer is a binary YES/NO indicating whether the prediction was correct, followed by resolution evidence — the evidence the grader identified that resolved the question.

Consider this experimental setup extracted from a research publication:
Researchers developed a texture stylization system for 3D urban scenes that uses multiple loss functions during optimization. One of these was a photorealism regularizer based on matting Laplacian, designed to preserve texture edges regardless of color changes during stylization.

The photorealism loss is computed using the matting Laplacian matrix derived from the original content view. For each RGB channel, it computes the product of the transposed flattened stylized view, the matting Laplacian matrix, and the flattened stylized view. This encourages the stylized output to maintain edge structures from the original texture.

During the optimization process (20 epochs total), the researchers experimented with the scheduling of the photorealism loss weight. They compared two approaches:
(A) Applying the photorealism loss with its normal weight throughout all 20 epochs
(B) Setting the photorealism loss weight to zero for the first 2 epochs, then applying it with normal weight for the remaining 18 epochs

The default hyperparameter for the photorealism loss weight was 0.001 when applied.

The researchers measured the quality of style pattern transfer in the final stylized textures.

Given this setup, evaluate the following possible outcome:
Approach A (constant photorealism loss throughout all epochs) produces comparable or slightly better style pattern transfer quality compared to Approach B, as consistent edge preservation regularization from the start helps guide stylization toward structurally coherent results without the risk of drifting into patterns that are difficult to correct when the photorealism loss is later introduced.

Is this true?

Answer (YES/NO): NO